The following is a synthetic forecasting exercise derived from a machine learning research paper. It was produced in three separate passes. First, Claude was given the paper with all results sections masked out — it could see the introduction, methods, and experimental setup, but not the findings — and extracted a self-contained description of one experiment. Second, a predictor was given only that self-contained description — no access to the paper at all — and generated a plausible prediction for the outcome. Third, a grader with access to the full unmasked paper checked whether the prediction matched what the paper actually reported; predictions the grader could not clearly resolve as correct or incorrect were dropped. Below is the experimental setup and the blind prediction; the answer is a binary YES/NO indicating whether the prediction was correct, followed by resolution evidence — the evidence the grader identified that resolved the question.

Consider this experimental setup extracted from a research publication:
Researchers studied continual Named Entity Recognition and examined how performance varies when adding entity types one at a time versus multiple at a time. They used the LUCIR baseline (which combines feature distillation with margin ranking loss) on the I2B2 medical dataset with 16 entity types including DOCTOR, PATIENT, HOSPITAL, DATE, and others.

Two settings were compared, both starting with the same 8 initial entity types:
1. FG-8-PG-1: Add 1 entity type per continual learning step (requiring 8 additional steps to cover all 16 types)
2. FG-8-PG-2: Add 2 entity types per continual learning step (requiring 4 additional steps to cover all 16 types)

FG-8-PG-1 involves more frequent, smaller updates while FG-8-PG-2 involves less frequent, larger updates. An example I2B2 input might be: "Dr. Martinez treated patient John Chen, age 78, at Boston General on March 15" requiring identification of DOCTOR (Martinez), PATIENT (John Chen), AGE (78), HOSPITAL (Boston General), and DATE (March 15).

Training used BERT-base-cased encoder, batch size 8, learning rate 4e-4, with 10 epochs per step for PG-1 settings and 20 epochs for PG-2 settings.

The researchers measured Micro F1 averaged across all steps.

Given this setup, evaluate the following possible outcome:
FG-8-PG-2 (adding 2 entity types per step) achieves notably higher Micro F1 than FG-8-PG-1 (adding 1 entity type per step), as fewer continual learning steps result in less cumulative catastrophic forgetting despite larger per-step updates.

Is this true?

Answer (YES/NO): YES